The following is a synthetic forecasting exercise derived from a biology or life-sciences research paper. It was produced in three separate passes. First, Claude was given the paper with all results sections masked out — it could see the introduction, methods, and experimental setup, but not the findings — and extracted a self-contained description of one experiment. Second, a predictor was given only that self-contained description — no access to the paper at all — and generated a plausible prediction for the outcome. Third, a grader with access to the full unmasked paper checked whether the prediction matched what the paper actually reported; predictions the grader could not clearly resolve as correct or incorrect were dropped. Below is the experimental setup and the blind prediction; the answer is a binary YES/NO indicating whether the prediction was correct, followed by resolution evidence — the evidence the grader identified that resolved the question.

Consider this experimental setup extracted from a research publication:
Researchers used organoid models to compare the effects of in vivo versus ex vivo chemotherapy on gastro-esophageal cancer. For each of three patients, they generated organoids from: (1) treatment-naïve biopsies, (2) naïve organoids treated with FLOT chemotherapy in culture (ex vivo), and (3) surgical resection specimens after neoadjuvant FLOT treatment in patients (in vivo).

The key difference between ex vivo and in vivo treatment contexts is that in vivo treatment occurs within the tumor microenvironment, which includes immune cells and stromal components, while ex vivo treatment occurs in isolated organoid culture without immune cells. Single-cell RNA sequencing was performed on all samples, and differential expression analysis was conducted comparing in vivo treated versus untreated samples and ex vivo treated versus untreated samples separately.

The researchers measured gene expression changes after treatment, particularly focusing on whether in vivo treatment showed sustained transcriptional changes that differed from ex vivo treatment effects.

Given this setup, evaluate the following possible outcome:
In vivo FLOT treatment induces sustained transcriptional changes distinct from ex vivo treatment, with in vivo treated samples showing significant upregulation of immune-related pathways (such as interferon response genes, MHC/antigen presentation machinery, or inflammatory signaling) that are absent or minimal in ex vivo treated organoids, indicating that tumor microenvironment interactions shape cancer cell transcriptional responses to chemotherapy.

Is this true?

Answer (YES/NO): NO